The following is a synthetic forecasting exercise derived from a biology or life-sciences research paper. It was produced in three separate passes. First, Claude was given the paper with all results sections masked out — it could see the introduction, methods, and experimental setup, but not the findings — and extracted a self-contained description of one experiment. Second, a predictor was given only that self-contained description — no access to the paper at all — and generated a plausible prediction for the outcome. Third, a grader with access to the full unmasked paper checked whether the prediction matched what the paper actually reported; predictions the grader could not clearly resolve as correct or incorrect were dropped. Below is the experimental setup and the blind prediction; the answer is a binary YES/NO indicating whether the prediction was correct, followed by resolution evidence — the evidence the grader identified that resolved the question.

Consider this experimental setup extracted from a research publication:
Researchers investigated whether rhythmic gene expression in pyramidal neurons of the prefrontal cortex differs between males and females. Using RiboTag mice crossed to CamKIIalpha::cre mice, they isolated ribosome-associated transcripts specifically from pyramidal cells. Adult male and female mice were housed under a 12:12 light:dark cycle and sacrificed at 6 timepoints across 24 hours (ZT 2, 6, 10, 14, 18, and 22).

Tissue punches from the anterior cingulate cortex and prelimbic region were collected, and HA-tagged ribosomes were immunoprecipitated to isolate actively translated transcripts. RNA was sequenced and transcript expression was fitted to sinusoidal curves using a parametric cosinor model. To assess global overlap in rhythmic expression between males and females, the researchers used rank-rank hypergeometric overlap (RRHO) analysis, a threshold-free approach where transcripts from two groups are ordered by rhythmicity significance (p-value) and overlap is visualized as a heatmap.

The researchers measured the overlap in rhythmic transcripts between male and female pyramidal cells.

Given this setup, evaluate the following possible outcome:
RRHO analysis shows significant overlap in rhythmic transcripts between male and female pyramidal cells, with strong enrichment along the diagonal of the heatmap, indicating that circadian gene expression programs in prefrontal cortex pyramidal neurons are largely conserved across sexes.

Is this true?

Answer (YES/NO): YES